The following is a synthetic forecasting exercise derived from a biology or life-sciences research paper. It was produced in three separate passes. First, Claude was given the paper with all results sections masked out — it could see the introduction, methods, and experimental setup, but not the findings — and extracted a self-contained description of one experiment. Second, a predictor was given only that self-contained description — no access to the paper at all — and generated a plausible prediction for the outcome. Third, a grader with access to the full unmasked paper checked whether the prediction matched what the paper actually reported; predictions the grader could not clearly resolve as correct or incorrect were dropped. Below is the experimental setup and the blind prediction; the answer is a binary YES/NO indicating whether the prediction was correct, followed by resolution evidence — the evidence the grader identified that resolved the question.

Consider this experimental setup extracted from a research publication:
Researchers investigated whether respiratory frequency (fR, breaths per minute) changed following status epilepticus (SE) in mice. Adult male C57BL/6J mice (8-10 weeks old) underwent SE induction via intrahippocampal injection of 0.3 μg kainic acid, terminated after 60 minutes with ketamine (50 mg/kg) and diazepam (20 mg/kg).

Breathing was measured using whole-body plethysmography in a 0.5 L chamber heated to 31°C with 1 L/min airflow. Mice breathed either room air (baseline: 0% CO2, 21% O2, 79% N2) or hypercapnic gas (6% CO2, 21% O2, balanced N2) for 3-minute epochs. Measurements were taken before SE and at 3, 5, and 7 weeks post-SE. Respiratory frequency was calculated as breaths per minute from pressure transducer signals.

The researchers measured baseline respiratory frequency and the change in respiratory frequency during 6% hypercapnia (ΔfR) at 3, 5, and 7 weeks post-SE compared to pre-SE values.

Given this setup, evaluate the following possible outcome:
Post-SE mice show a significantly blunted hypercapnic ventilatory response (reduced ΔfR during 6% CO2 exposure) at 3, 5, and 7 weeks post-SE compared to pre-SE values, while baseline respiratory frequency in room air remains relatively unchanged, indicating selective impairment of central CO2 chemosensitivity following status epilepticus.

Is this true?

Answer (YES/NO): NO